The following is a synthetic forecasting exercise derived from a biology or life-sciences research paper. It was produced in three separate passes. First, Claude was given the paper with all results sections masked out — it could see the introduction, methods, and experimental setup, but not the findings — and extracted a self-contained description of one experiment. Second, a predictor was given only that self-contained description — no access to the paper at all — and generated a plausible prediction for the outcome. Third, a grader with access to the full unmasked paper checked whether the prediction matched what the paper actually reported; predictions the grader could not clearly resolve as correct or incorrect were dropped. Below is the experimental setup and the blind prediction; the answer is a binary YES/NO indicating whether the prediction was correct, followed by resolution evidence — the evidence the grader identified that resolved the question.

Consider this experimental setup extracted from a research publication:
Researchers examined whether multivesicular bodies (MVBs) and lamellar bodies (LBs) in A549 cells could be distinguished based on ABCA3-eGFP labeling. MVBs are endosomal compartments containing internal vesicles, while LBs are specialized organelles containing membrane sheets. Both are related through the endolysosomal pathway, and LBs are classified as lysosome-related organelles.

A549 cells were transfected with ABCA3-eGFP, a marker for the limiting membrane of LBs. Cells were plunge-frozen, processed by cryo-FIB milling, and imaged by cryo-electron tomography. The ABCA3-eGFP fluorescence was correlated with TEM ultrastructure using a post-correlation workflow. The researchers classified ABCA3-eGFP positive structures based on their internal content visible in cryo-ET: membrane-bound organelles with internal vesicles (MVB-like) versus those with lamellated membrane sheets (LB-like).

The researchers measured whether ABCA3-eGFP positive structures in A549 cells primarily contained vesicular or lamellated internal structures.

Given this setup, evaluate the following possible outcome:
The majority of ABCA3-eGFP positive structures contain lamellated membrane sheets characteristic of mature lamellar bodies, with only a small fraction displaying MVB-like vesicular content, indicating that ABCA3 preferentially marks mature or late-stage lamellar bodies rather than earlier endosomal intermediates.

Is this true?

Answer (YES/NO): NO